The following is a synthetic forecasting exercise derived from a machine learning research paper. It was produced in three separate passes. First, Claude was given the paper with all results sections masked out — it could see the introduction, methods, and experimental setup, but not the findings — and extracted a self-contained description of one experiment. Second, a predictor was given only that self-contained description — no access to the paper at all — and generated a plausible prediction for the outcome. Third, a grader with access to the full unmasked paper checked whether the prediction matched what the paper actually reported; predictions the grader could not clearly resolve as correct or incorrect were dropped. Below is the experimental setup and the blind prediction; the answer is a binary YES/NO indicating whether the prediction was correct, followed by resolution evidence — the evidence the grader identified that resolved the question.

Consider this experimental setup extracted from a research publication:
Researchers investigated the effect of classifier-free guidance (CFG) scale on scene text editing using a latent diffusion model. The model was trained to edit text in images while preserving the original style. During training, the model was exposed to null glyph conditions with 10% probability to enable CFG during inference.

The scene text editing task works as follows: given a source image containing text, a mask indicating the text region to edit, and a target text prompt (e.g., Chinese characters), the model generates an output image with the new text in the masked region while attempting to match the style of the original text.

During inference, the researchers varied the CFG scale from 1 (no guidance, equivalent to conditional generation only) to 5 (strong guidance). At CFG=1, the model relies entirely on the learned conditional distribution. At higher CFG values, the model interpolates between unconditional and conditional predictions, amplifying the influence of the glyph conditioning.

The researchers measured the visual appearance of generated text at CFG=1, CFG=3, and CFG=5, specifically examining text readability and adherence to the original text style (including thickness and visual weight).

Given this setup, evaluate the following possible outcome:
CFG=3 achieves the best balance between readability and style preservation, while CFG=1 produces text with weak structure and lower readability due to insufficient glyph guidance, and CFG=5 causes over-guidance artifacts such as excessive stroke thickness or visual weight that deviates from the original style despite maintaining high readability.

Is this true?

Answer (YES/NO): YES